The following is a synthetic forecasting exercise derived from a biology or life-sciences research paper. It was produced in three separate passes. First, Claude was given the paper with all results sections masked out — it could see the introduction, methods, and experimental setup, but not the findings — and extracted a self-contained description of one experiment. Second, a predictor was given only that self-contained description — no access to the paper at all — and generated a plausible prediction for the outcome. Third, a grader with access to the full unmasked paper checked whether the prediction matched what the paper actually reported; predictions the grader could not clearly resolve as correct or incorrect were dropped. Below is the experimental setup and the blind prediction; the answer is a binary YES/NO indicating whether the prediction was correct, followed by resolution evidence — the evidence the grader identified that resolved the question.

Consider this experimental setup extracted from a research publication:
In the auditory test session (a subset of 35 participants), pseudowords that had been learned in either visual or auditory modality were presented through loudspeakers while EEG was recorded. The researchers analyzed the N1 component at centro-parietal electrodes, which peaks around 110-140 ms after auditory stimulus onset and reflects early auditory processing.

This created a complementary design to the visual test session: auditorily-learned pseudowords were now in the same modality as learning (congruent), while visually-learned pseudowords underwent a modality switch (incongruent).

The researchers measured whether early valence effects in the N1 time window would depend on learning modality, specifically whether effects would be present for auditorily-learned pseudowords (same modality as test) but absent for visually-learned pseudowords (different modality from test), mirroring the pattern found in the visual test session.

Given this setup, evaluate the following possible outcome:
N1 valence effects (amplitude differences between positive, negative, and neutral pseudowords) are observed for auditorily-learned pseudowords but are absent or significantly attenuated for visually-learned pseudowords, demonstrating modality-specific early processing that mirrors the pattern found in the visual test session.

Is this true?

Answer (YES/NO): NO